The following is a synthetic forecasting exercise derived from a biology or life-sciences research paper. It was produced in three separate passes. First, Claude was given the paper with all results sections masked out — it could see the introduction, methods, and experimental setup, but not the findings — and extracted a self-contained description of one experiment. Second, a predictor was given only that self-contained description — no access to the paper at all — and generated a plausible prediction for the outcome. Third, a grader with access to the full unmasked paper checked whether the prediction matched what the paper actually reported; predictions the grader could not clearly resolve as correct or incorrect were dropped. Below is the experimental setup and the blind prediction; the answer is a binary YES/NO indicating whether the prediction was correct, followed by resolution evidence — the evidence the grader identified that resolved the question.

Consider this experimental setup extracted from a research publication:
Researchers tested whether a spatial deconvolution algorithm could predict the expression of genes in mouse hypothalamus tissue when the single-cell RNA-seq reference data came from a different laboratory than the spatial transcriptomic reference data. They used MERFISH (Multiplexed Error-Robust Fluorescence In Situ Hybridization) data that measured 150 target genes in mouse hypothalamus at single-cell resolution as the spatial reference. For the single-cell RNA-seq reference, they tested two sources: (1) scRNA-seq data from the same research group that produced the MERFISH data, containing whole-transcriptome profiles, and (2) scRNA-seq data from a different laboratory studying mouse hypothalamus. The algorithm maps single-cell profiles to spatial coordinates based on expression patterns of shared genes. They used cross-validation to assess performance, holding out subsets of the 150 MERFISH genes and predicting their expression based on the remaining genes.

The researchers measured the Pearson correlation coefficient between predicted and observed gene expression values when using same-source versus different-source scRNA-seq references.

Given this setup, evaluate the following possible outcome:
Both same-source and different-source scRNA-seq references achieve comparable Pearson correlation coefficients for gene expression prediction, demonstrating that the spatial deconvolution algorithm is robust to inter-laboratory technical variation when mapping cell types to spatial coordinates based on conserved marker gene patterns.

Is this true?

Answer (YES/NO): YES